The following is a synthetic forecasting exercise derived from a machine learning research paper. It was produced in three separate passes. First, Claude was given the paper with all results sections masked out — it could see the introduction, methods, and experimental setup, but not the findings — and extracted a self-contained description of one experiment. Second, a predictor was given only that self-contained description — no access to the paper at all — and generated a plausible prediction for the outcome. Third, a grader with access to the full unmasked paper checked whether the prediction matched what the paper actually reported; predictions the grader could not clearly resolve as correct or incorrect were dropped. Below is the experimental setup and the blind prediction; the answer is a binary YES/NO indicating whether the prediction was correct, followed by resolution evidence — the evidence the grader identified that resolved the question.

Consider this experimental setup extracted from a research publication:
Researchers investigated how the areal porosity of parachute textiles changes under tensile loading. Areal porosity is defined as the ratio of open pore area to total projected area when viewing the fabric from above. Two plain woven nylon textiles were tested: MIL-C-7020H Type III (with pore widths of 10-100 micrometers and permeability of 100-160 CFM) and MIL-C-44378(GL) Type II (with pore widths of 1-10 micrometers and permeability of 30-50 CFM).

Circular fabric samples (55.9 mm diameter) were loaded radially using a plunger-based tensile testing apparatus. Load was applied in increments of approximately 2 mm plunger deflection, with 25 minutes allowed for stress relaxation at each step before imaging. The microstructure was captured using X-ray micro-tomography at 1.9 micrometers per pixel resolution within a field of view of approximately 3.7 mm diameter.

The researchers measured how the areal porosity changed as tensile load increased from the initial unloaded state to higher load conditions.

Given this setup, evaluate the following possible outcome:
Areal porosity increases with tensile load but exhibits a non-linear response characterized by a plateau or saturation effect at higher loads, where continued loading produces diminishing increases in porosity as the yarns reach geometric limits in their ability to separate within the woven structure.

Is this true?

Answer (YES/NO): NO